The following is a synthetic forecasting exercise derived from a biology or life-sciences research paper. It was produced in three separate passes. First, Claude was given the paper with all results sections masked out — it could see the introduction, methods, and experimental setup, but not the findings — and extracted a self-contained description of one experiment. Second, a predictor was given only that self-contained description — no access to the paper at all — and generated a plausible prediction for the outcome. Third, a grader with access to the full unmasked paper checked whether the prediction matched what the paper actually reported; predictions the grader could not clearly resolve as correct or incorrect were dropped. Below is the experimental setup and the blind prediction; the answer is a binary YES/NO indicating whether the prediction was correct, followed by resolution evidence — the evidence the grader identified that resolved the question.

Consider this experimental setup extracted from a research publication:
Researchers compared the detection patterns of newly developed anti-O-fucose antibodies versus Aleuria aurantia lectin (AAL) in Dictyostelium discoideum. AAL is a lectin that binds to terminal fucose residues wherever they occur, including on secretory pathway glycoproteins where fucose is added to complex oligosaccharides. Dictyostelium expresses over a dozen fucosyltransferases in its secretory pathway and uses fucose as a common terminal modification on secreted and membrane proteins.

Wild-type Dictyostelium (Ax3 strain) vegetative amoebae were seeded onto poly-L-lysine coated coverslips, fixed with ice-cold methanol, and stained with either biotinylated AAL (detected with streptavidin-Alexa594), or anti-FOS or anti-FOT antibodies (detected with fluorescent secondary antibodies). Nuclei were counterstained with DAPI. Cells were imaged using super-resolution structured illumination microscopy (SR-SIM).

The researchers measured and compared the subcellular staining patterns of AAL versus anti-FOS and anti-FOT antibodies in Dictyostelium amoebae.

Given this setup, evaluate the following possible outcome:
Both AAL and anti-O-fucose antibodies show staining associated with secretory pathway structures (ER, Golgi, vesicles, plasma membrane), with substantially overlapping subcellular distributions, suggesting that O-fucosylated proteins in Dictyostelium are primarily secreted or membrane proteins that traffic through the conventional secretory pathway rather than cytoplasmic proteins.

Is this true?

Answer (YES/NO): NO